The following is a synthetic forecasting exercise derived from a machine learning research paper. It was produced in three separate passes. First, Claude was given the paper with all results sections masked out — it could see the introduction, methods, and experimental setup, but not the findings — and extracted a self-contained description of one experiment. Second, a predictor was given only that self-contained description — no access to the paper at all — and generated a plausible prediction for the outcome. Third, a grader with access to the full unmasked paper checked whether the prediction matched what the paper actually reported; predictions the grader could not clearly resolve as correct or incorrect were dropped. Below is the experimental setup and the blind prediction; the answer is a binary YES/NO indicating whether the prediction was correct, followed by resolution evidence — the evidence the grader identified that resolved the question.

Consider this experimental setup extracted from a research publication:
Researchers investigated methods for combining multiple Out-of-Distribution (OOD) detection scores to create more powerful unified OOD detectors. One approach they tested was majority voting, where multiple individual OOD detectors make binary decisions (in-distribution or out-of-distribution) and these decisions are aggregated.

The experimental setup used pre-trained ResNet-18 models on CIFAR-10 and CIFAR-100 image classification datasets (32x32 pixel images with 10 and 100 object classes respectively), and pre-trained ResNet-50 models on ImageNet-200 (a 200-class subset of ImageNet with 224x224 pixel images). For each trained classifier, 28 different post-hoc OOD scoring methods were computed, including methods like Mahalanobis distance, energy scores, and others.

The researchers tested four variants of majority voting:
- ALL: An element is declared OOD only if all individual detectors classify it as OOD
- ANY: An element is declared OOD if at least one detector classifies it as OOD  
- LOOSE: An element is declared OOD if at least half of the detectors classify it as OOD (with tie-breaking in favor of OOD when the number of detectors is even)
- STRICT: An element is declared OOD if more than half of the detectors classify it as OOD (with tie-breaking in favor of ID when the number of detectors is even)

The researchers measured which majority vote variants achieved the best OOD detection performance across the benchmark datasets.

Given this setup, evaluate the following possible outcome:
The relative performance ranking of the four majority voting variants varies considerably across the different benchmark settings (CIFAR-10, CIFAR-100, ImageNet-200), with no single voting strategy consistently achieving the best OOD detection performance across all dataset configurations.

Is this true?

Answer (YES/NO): NO